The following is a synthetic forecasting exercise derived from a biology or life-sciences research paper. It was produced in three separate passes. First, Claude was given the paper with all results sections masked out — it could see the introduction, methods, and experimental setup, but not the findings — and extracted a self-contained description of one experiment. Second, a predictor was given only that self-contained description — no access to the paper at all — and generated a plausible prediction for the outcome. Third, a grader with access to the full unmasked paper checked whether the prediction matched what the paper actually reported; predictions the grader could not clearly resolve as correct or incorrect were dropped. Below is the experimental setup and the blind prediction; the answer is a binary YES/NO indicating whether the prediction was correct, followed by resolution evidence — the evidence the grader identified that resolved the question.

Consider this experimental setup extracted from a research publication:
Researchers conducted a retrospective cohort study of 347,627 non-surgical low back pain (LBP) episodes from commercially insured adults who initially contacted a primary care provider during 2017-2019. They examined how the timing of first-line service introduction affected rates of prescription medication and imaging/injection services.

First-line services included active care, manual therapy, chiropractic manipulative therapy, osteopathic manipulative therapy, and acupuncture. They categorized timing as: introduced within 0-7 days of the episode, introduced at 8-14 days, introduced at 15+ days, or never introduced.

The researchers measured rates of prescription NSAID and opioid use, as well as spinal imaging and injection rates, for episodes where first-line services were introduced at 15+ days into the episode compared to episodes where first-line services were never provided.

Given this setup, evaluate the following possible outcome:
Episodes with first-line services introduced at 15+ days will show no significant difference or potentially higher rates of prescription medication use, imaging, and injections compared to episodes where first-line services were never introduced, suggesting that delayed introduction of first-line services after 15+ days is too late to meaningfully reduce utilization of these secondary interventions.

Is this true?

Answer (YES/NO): YES